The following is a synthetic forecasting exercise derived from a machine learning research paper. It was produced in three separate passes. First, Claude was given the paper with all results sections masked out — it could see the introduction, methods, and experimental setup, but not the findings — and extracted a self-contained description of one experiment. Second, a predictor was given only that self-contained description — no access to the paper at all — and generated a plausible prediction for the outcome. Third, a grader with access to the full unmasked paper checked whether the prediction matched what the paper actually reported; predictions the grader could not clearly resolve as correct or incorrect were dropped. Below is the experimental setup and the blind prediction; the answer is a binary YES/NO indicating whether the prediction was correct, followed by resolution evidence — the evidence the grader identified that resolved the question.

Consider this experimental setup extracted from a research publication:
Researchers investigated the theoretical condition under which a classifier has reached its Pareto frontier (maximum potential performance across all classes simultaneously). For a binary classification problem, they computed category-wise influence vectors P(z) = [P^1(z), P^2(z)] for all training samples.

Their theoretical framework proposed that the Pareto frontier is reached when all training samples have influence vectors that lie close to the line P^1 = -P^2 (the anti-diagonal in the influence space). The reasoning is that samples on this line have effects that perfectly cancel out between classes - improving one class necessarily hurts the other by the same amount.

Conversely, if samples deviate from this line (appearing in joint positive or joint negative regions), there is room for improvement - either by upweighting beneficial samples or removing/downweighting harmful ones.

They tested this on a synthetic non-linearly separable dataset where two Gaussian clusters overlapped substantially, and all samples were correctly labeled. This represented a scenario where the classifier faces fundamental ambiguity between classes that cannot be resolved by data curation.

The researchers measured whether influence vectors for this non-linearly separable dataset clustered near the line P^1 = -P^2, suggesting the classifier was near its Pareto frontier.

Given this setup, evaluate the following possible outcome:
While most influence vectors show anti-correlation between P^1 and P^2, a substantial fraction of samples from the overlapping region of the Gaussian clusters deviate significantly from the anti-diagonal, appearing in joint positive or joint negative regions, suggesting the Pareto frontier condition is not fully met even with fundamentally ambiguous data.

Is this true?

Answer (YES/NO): NO